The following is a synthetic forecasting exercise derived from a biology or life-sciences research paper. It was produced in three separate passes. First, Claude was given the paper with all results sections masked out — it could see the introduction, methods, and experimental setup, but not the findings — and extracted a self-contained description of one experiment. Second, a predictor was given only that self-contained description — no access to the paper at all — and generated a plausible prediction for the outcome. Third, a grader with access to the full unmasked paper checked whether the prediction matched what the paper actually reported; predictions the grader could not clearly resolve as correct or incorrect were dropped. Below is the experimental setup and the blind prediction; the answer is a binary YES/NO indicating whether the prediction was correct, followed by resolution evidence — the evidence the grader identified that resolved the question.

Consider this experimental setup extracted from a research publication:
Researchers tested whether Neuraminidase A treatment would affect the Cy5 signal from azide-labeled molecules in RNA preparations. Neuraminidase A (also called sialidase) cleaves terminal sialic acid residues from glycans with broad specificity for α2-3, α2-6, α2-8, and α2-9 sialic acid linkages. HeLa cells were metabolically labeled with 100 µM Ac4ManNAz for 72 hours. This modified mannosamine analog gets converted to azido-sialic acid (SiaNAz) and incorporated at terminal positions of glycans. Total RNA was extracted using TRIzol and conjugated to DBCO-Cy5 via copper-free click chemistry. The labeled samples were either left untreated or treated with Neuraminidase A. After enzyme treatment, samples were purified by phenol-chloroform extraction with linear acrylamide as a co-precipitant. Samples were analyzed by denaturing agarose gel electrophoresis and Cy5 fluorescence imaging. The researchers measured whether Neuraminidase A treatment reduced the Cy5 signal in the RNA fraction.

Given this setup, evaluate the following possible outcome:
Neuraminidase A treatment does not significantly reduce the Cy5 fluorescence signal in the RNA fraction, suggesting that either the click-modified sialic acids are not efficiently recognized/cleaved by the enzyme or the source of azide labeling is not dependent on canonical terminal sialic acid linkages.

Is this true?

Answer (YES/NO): NO